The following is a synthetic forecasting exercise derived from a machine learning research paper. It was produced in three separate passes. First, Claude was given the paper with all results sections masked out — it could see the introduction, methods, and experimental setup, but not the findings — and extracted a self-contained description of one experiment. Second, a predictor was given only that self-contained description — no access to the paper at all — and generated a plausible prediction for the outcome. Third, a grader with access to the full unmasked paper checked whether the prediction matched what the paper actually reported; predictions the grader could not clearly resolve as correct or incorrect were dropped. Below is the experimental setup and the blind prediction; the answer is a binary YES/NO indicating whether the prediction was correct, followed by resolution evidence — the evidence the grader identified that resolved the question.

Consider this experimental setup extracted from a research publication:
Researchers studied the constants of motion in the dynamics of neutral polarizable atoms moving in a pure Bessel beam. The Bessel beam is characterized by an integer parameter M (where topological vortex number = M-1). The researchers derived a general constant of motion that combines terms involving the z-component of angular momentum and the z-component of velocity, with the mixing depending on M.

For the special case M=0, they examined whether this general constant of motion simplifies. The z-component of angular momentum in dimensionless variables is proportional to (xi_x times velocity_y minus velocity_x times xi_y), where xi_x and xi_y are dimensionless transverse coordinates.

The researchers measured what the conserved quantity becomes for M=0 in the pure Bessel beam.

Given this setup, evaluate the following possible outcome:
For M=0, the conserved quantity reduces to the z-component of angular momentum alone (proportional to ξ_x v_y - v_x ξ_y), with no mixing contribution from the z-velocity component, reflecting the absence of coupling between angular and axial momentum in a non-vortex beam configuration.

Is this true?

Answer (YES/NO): YES